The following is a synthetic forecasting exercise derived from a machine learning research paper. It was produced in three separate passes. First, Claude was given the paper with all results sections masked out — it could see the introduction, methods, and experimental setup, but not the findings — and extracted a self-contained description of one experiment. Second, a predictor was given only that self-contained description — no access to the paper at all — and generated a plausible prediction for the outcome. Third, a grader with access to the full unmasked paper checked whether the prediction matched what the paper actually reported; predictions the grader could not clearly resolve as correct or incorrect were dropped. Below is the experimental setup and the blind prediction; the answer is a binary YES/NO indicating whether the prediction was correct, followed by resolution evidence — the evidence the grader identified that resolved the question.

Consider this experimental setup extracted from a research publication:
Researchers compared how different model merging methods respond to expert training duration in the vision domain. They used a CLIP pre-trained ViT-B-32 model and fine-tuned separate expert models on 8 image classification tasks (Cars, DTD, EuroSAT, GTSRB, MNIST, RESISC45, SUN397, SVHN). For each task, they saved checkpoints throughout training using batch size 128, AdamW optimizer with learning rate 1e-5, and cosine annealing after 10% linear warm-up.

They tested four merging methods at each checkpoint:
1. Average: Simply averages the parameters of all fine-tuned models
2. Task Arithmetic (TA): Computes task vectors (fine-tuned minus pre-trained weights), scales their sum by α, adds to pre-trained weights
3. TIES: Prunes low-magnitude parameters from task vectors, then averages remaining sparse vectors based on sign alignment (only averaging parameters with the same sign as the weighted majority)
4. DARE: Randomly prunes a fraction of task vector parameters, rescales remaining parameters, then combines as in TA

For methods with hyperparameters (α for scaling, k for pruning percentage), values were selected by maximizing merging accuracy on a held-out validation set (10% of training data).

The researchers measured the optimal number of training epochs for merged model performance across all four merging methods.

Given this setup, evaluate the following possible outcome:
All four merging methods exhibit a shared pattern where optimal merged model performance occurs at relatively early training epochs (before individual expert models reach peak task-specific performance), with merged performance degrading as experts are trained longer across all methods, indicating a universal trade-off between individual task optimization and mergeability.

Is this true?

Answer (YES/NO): NO